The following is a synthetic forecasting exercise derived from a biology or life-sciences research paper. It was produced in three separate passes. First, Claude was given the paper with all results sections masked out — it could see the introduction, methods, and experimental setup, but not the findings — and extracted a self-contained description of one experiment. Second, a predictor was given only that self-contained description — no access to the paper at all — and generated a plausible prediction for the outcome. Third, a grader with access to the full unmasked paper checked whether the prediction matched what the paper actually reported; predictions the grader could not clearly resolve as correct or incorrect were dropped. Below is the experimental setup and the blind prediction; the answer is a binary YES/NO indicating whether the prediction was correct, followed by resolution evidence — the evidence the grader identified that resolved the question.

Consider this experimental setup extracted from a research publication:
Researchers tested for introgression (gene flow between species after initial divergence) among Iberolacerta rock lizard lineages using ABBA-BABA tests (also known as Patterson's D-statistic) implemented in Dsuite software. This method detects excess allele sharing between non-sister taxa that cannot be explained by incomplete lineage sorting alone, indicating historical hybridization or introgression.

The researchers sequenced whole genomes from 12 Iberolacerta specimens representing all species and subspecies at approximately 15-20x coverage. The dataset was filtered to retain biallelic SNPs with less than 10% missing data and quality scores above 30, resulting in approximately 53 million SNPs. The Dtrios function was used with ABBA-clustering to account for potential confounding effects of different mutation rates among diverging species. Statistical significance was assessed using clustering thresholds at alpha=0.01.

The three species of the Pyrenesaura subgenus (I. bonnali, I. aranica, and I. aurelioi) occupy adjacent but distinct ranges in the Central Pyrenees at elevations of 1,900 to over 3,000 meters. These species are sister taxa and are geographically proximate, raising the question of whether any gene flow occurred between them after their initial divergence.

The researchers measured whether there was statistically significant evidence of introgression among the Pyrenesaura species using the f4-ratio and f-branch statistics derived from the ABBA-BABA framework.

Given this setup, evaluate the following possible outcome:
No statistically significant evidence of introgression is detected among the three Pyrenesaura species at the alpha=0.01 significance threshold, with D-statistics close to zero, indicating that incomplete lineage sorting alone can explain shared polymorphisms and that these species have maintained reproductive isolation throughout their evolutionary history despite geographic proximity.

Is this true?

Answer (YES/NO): YES